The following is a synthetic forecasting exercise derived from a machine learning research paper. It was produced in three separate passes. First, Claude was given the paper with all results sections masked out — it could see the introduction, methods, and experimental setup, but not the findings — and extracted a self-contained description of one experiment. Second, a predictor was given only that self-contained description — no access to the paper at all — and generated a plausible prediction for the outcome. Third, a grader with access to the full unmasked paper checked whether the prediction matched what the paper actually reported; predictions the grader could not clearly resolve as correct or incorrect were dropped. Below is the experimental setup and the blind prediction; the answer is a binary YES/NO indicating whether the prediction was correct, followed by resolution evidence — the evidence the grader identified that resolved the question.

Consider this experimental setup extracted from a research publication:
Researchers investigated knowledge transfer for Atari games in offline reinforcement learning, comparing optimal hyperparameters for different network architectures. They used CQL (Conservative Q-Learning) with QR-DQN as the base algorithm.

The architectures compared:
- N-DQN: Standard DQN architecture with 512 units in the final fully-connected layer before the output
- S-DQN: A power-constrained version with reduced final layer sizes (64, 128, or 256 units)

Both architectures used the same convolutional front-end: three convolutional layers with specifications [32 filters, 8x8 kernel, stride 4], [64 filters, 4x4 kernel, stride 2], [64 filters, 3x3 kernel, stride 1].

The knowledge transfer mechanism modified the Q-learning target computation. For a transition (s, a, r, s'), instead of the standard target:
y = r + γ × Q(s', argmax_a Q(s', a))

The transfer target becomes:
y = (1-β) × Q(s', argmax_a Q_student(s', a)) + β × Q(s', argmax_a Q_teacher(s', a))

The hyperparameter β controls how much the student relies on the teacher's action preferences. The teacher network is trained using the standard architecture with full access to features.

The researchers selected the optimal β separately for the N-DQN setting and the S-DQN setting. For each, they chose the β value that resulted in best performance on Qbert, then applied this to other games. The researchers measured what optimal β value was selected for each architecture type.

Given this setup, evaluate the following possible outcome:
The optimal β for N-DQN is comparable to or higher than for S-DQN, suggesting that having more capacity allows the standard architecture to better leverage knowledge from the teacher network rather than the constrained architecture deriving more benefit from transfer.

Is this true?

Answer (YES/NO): NO